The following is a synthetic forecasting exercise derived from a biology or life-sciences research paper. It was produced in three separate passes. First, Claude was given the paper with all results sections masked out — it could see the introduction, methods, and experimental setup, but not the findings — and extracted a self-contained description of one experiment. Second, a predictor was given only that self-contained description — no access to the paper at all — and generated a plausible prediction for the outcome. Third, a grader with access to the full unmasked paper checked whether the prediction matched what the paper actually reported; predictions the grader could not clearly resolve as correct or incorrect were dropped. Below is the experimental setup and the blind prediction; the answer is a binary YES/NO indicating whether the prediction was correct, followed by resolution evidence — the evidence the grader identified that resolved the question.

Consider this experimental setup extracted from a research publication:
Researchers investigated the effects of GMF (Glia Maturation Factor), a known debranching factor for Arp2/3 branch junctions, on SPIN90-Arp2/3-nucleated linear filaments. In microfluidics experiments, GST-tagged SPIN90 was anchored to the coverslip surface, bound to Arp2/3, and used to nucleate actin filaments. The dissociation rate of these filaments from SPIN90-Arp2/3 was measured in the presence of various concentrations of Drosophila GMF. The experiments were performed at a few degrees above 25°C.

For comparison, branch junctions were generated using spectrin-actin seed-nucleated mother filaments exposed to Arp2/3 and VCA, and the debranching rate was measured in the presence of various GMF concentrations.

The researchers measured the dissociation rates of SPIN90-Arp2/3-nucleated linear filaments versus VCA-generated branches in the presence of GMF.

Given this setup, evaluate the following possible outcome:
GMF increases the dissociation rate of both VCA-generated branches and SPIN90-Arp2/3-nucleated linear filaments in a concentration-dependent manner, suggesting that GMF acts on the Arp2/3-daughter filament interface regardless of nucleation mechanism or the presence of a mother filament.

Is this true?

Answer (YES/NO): YES